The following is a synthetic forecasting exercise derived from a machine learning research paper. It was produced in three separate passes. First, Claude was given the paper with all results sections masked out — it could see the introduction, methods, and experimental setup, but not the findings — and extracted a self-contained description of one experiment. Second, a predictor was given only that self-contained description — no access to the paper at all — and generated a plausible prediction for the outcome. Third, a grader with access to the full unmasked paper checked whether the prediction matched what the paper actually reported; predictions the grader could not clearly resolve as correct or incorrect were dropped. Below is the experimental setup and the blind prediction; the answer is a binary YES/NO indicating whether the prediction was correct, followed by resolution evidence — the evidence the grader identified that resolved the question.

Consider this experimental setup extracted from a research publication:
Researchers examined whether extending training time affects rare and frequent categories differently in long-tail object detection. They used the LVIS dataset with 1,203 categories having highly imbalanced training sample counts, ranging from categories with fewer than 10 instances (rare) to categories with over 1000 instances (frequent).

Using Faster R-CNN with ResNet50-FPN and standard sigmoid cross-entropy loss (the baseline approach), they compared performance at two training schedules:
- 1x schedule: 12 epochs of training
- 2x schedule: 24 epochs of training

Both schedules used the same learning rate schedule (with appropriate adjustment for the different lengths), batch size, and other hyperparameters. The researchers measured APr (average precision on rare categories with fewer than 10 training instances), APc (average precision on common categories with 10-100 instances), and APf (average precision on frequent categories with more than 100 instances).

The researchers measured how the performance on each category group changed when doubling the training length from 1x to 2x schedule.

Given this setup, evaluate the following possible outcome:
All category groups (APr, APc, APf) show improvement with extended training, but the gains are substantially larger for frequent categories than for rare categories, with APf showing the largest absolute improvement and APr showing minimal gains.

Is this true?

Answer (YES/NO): NO